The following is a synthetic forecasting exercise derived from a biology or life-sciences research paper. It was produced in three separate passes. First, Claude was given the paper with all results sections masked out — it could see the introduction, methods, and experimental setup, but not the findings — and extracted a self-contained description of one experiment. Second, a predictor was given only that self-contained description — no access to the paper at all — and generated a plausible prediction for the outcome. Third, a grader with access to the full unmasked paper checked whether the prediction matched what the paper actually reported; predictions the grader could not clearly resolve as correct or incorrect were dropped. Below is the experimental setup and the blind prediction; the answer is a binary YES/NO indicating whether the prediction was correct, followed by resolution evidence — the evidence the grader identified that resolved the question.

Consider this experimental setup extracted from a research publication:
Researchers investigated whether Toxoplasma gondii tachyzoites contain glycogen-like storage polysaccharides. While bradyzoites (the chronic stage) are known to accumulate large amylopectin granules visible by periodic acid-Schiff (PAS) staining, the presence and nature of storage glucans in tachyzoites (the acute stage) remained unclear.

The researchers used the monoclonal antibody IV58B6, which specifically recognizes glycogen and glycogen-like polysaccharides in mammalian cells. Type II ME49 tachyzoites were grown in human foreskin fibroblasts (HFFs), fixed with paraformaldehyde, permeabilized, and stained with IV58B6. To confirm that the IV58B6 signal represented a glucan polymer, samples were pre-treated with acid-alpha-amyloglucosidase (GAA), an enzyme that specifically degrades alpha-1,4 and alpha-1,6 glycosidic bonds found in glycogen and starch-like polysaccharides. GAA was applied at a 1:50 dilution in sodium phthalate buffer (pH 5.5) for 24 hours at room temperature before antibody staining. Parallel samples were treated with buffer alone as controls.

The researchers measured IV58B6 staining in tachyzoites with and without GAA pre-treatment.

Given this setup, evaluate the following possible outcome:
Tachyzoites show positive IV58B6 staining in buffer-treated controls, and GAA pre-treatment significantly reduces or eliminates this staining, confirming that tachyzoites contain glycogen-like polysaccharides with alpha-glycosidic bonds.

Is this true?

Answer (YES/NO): YES